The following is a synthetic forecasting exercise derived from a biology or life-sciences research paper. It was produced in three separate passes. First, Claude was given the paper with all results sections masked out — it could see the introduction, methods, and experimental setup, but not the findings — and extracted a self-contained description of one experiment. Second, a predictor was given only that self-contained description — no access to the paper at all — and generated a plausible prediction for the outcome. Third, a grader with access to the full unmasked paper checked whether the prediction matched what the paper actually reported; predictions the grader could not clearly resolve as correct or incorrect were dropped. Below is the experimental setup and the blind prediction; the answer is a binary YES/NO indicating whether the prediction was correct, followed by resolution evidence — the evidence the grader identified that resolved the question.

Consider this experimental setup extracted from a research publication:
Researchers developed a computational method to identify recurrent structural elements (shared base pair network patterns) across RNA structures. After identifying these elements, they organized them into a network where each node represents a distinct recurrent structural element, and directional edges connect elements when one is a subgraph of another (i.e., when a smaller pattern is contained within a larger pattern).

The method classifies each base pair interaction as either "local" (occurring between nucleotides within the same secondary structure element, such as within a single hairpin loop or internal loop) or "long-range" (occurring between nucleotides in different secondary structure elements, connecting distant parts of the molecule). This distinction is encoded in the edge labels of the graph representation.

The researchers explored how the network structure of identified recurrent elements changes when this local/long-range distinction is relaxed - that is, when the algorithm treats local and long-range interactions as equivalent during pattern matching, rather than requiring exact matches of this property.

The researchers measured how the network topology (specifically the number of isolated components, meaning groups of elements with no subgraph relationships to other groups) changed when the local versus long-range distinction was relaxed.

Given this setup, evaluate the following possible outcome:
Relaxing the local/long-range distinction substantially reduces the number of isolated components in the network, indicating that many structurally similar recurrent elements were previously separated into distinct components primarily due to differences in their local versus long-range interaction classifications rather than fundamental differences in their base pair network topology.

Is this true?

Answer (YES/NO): YES